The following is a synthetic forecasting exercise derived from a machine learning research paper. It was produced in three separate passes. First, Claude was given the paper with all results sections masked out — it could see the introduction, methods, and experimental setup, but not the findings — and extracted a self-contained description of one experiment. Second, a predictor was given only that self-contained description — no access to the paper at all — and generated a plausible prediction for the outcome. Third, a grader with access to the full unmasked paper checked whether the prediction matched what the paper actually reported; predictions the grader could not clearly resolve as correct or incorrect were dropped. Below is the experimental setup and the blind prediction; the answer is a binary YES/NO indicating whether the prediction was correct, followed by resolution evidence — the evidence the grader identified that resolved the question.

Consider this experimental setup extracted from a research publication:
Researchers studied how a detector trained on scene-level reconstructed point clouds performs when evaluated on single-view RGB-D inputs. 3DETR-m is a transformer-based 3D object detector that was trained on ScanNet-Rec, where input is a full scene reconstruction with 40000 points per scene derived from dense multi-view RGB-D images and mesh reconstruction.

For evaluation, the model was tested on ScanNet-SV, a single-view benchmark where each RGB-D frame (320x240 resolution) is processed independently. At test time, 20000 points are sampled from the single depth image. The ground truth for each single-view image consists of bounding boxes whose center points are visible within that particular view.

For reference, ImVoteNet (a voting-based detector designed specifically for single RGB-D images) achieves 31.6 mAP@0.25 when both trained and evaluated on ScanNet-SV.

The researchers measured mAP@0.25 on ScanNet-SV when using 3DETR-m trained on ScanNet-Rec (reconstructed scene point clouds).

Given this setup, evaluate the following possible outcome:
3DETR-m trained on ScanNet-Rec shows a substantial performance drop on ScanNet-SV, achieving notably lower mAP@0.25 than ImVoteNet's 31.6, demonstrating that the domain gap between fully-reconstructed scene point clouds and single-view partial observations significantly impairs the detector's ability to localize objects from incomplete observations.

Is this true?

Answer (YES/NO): YES